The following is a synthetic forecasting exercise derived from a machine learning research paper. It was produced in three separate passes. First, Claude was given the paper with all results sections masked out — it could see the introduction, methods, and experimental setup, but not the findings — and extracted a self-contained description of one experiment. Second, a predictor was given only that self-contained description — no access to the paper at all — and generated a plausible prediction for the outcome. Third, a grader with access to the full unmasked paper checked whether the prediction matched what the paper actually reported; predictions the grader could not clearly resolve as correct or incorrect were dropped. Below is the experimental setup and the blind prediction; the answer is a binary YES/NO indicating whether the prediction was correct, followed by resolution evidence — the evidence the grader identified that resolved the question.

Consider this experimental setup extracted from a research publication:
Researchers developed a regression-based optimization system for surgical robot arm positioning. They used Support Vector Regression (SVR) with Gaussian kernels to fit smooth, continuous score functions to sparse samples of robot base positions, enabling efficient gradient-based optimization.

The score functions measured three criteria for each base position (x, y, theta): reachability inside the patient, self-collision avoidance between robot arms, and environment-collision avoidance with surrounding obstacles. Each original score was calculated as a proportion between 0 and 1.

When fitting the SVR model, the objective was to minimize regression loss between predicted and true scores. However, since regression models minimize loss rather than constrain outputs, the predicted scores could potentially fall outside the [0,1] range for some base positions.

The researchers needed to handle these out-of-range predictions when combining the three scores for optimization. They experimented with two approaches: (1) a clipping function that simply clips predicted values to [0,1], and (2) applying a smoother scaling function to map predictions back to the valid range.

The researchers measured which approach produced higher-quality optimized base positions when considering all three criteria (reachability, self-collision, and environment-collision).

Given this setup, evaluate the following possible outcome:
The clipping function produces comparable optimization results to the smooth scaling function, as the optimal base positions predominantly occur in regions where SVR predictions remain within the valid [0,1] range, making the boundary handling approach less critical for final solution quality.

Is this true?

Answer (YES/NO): NO